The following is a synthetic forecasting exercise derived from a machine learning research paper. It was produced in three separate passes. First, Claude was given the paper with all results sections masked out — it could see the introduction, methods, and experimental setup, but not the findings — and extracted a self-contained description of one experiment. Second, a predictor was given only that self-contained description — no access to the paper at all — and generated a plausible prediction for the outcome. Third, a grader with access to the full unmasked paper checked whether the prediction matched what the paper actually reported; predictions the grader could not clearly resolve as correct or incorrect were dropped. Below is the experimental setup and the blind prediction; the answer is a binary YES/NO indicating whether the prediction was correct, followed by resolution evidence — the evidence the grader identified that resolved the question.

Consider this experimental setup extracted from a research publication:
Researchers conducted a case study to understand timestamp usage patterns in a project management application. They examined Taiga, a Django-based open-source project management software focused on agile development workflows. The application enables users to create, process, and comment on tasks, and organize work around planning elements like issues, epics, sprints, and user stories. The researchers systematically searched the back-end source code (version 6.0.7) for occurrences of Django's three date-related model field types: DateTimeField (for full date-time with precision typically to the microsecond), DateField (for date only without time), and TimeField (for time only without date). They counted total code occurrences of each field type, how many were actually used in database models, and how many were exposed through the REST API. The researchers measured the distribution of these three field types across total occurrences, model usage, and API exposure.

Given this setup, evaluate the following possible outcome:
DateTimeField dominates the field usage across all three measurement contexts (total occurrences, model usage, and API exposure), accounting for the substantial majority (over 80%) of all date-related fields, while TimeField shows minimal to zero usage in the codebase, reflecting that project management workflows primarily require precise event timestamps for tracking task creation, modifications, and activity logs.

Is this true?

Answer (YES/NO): YES